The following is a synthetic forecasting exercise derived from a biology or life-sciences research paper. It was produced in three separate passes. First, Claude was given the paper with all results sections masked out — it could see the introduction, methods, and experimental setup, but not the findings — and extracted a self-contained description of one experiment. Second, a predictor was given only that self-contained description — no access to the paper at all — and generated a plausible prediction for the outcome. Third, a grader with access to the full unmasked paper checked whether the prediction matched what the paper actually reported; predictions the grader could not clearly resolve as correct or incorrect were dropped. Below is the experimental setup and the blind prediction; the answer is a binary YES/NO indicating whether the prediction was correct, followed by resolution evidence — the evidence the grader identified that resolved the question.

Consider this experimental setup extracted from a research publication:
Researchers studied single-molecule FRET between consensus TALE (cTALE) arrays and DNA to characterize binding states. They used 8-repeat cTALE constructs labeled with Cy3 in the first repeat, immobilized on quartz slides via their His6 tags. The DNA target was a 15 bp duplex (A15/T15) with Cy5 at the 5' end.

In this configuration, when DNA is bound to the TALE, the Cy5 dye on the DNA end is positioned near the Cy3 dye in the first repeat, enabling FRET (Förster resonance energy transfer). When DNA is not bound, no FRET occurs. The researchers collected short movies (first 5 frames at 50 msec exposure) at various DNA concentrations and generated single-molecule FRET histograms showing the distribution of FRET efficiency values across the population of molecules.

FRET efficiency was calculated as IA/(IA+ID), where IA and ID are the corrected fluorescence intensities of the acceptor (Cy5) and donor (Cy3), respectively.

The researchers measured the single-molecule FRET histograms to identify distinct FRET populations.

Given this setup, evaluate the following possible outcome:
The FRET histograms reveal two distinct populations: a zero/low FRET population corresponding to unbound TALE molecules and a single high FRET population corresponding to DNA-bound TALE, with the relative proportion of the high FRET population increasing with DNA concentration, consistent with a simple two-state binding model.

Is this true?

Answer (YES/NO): YES